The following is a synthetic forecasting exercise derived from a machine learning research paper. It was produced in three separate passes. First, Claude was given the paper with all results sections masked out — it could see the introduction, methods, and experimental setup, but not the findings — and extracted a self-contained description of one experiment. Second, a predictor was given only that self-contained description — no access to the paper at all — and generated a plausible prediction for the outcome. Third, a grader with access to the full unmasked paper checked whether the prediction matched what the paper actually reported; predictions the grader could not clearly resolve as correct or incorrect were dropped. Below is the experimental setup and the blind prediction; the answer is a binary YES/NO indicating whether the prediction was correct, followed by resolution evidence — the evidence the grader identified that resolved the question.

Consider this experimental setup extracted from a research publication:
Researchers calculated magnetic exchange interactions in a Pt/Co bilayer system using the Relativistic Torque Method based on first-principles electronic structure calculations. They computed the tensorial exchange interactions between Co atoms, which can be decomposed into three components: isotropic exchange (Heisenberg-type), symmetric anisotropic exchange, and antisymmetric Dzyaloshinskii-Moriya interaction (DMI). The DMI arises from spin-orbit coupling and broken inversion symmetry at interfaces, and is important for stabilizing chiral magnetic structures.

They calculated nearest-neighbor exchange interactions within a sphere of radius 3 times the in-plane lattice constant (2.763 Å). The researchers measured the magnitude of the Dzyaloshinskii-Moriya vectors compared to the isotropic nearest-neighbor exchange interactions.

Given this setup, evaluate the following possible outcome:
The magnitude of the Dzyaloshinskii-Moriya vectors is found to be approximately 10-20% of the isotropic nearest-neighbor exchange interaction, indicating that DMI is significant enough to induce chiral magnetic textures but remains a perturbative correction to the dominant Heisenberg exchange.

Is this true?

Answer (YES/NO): NO